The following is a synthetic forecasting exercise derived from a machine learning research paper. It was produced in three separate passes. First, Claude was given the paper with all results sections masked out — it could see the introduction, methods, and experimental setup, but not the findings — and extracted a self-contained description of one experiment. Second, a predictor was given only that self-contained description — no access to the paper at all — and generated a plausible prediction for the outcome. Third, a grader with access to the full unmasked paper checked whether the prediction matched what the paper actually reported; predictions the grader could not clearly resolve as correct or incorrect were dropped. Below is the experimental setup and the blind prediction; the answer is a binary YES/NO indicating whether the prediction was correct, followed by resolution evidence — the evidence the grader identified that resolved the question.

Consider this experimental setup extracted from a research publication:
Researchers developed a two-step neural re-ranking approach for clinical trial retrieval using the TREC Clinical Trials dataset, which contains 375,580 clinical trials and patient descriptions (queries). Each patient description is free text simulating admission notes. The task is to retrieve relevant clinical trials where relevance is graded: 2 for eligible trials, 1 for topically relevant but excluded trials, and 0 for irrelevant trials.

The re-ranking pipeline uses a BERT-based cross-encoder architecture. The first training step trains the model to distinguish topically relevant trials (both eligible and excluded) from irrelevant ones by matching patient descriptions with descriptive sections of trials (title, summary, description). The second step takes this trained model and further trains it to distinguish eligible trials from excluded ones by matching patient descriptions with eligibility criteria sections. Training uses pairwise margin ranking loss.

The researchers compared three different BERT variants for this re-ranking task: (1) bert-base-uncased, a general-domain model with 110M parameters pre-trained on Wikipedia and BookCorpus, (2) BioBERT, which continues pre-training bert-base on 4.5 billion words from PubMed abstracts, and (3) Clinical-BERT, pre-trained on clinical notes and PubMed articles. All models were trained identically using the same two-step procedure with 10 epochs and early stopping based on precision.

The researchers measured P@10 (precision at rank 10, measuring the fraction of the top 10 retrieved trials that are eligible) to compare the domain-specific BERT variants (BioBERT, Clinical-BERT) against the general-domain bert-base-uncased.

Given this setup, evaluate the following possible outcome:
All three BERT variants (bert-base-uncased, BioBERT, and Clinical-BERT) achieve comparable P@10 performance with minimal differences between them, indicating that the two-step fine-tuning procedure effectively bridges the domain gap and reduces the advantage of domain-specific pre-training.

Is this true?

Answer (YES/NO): NO